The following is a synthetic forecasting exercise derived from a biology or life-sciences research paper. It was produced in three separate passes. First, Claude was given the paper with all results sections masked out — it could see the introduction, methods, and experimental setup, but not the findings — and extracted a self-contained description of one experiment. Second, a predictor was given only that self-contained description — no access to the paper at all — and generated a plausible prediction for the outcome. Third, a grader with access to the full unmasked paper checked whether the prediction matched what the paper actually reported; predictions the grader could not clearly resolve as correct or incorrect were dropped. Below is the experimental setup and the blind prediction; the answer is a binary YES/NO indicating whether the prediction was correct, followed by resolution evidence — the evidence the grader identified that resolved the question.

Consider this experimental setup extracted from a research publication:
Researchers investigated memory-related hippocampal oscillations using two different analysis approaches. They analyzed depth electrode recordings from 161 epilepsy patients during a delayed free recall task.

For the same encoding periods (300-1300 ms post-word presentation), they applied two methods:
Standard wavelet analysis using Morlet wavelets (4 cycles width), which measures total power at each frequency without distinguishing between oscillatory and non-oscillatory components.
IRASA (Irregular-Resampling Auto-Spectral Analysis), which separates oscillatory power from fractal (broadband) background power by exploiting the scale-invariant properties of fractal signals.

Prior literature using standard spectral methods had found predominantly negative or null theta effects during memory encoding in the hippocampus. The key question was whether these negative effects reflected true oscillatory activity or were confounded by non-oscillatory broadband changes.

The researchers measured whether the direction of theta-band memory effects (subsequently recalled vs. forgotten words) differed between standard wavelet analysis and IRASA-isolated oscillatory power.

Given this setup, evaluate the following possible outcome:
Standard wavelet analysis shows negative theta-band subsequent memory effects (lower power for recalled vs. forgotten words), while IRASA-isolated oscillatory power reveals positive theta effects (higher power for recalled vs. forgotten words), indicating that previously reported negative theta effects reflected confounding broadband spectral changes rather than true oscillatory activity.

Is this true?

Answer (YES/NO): YES